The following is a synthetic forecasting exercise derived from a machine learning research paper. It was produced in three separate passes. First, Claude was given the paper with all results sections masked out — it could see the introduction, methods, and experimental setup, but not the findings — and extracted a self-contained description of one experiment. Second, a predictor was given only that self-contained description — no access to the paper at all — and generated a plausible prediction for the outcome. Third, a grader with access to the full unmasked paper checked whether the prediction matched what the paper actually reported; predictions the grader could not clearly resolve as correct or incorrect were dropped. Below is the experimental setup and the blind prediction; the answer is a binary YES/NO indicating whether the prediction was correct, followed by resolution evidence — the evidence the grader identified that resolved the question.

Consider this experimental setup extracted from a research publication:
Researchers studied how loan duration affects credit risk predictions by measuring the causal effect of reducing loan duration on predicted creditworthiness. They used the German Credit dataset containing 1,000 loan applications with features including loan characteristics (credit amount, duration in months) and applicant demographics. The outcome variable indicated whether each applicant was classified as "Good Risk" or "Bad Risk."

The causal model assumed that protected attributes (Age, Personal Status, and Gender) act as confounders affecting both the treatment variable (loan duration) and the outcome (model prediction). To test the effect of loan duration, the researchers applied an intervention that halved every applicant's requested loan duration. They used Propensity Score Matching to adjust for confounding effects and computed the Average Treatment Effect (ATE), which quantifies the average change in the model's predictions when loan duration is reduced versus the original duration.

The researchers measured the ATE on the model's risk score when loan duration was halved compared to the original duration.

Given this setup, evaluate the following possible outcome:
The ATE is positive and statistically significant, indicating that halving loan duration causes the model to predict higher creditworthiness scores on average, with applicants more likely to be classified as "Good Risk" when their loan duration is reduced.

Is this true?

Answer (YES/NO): NO